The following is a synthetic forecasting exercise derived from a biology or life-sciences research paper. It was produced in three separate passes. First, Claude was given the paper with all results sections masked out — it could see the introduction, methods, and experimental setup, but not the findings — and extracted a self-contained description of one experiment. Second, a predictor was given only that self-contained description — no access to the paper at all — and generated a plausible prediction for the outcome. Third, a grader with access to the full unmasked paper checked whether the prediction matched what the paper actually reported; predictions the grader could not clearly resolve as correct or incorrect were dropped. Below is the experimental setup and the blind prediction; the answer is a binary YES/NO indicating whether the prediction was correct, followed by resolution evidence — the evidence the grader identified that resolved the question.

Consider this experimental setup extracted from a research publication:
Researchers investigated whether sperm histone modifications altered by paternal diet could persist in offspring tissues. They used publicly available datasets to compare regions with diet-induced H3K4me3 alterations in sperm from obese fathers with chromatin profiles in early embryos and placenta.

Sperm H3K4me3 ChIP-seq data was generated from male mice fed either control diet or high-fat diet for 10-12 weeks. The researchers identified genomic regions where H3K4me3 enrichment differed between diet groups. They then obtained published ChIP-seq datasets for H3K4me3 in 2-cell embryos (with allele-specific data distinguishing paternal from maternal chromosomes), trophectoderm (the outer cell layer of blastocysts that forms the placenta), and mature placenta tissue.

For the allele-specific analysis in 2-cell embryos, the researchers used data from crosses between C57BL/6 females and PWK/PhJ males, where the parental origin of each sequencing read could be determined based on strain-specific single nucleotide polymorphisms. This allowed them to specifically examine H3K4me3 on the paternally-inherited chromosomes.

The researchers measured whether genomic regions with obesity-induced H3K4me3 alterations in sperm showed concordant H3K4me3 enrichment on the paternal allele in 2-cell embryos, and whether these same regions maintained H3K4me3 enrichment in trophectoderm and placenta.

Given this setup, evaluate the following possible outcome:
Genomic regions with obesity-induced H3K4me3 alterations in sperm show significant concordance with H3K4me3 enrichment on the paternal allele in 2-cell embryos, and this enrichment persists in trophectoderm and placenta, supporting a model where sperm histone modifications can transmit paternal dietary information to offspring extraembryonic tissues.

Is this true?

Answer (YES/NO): YES